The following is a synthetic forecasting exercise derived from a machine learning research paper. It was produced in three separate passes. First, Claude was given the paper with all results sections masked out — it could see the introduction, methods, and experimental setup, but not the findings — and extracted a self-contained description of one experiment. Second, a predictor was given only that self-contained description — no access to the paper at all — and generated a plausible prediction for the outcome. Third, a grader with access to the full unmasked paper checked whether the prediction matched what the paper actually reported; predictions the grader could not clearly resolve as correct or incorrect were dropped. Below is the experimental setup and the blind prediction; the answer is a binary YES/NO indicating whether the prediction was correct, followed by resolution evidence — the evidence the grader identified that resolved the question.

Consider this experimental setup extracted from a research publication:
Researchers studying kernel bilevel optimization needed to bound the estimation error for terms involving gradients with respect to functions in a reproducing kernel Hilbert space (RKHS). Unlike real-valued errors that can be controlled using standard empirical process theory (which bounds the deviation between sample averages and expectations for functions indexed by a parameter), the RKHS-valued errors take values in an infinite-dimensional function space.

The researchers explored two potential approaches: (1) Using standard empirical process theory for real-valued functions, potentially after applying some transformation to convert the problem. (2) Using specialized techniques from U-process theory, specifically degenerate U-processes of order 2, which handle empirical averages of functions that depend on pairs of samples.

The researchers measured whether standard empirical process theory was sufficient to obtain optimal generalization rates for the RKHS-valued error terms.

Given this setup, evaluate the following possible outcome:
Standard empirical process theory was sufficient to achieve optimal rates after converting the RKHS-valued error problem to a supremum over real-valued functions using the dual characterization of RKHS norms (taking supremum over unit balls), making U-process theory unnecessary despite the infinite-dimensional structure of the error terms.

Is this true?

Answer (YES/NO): NO